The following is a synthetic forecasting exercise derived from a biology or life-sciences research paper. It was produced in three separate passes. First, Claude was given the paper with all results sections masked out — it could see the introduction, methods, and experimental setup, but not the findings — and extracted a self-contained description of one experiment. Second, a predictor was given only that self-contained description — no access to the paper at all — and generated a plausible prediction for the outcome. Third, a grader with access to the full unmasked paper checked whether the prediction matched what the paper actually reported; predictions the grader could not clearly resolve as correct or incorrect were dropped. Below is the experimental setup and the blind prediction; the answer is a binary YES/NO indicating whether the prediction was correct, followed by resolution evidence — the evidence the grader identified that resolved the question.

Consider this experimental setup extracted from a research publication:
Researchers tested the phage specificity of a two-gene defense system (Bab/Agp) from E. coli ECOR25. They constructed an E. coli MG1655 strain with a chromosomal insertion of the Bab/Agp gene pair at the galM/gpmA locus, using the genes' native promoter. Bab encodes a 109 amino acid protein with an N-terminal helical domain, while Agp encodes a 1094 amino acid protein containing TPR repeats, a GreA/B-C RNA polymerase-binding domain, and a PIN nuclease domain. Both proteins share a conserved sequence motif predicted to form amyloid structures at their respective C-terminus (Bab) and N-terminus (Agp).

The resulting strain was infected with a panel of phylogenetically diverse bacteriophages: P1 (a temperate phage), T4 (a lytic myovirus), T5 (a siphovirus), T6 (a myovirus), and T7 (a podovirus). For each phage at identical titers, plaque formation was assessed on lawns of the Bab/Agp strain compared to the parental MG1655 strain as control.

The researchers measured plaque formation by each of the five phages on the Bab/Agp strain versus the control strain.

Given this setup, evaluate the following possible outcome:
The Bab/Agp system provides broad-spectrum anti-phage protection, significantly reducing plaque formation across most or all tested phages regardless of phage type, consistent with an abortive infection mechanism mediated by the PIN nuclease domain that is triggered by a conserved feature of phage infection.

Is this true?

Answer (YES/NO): NO